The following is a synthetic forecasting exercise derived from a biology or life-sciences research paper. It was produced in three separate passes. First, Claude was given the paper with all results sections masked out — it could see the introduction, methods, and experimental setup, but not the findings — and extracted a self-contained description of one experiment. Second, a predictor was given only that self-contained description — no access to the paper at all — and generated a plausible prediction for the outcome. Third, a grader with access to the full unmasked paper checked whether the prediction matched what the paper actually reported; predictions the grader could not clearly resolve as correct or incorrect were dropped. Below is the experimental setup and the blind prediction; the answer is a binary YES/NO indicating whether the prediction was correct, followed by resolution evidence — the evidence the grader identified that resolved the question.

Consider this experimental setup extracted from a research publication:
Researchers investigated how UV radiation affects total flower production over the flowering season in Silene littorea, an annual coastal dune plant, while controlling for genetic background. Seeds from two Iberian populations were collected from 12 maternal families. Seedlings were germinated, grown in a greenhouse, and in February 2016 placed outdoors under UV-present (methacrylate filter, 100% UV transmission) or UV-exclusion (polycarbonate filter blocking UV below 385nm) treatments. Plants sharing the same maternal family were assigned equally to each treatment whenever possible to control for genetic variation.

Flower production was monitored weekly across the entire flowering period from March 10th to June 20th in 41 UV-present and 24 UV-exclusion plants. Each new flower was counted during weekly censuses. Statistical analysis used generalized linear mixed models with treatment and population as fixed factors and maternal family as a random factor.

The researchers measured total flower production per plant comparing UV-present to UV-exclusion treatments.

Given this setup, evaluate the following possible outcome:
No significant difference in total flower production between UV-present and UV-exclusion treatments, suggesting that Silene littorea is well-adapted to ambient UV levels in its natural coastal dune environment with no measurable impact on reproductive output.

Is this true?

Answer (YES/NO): NO